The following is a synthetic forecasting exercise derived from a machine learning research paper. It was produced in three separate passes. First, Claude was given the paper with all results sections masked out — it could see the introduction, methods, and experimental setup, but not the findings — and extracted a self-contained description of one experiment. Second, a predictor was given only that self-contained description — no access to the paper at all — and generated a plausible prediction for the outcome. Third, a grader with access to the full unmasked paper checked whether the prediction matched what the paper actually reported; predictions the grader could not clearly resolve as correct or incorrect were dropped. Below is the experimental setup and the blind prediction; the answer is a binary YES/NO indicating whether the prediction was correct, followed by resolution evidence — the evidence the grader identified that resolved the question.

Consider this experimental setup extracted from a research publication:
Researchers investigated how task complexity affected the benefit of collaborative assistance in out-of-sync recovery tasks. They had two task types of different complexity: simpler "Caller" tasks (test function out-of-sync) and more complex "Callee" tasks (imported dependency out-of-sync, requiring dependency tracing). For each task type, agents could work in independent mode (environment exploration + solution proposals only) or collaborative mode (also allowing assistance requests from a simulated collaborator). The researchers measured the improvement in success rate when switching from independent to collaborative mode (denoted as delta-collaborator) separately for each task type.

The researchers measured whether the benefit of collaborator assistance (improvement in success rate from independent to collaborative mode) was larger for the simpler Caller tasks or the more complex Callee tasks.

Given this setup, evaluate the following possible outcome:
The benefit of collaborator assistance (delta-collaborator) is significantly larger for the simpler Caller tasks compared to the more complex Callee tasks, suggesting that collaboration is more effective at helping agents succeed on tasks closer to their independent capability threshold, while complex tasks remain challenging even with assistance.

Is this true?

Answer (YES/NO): NO